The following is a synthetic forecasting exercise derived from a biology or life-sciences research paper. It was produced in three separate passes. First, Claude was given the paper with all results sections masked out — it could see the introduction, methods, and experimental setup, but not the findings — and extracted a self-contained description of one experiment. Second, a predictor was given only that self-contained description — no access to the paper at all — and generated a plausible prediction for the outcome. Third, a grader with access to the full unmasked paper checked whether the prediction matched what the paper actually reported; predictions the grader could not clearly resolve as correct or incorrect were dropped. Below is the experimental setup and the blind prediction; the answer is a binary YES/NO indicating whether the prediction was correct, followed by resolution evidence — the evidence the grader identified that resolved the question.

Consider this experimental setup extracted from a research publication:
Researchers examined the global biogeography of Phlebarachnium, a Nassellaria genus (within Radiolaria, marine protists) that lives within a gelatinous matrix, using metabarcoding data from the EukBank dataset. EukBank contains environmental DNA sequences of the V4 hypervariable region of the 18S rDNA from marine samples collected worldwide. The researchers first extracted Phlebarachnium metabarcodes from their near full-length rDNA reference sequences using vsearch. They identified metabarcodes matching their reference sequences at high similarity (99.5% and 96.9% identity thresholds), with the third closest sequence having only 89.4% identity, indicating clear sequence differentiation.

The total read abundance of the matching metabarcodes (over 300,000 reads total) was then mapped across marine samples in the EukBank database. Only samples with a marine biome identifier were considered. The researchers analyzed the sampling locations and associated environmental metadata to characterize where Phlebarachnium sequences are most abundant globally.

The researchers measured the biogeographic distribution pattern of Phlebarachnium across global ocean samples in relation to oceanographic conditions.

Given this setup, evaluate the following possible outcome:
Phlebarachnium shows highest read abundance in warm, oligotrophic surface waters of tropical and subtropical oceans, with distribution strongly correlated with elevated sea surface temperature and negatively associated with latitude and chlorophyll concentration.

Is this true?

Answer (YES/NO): NO